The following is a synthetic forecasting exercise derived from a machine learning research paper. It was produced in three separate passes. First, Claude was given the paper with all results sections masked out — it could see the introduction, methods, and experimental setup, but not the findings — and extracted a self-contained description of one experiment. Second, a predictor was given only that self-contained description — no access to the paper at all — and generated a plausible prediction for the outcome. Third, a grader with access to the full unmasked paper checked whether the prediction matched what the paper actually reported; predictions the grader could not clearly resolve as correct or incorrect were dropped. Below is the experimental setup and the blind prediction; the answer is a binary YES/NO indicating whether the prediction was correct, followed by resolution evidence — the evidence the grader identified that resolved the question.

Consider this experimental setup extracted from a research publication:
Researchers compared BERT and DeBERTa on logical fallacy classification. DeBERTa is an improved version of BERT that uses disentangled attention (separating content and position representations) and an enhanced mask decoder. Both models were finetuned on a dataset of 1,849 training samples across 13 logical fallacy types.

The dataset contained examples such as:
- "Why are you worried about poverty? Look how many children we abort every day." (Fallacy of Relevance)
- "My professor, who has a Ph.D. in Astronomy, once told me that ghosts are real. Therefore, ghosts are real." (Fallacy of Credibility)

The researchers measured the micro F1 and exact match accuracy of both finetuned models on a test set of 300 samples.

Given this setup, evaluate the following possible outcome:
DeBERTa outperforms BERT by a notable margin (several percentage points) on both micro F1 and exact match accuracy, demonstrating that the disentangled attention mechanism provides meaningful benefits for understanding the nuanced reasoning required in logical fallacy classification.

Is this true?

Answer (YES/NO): YES